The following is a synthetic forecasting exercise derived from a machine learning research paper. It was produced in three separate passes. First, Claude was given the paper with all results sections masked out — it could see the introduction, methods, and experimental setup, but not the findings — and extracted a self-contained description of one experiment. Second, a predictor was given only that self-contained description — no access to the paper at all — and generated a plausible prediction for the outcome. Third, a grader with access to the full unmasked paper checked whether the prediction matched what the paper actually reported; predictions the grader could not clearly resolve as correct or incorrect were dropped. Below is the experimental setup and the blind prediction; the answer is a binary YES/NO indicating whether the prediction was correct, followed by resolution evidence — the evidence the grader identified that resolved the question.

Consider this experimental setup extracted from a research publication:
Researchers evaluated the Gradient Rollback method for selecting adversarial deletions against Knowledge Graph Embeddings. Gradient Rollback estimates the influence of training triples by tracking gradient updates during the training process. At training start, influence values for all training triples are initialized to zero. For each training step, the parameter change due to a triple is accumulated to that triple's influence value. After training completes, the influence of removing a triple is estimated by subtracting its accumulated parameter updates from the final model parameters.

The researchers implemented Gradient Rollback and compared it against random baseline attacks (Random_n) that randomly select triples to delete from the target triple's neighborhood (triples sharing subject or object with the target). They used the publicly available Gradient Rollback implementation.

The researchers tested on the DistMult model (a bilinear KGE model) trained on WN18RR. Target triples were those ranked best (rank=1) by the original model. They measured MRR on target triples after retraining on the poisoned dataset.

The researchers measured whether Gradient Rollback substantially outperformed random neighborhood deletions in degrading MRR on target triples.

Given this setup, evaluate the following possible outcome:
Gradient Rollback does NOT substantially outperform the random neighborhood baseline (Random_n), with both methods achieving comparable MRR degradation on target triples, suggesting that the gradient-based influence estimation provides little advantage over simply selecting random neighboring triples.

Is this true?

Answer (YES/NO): YES